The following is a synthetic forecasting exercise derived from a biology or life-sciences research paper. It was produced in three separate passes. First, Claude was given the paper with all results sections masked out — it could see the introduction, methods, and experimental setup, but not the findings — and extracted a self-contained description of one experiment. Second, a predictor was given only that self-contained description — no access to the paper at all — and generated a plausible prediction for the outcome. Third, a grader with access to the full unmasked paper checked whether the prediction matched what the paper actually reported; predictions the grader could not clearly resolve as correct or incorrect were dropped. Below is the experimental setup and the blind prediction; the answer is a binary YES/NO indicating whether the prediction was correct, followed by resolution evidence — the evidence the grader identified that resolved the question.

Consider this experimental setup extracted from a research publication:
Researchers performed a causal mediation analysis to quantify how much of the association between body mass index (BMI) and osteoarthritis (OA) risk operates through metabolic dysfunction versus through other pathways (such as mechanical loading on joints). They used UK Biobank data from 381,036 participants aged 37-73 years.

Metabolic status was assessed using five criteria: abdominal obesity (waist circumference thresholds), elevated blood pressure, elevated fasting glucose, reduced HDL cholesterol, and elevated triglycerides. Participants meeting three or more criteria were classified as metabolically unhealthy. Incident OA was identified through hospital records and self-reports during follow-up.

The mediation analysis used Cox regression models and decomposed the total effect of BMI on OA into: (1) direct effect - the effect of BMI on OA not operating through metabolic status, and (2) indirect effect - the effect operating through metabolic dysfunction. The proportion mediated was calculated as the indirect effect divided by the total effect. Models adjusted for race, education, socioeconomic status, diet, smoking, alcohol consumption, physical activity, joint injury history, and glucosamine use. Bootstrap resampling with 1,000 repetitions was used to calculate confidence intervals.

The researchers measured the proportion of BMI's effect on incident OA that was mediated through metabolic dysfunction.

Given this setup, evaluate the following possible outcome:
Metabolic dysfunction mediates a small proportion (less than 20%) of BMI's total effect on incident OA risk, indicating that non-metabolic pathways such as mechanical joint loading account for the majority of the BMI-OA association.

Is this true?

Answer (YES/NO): YES